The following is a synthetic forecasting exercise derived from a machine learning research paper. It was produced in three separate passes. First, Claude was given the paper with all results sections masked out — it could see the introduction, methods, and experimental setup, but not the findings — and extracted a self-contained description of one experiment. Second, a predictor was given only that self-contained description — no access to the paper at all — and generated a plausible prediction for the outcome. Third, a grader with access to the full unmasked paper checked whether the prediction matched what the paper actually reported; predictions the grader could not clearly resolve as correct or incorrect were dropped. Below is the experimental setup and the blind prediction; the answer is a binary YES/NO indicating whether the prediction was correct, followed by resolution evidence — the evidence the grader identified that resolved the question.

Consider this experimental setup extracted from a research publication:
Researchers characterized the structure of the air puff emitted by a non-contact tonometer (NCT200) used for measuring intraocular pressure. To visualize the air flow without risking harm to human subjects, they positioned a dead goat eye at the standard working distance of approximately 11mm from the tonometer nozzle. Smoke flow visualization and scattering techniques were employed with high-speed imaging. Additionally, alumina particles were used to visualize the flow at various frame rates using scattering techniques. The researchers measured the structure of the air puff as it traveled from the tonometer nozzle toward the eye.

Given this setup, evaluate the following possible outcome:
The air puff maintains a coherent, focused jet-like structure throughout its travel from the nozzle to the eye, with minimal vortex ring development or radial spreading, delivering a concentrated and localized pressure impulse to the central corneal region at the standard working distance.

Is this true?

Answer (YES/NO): NO